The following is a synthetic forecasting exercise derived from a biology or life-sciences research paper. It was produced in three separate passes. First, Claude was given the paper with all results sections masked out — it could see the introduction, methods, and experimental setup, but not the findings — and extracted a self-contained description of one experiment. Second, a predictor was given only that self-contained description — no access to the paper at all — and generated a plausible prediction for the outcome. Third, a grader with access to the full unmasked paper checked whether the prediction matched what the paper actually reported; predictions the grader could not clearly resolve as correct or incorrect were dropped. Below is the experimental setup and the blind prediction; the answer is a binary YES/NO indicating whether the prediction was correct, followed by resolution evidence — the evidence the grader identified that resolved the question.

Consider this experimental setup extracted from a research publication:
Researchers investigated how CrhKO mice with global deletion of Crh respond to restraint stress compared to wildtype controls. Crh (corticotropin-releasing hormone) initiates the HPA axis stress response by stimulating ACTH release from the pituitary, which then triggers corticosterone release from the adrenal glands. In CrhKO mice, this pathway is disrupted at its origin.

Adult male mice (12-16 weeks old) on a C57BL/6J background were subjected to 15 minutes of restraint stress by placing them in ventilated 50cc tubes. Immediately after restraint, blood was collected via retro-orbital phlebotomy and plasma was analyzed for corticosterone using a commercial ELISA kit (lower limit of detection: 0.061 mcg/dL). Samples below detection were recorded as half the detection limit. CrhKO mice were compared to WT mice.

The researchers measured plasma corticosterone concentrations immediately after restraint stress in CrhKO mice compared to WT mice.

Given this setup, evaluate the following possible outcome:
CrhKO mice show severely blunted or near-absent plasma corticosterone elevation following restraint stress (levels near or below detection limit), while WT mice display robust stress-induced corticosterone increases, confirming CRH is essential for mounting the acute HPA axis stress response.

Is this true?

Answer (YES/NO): NO